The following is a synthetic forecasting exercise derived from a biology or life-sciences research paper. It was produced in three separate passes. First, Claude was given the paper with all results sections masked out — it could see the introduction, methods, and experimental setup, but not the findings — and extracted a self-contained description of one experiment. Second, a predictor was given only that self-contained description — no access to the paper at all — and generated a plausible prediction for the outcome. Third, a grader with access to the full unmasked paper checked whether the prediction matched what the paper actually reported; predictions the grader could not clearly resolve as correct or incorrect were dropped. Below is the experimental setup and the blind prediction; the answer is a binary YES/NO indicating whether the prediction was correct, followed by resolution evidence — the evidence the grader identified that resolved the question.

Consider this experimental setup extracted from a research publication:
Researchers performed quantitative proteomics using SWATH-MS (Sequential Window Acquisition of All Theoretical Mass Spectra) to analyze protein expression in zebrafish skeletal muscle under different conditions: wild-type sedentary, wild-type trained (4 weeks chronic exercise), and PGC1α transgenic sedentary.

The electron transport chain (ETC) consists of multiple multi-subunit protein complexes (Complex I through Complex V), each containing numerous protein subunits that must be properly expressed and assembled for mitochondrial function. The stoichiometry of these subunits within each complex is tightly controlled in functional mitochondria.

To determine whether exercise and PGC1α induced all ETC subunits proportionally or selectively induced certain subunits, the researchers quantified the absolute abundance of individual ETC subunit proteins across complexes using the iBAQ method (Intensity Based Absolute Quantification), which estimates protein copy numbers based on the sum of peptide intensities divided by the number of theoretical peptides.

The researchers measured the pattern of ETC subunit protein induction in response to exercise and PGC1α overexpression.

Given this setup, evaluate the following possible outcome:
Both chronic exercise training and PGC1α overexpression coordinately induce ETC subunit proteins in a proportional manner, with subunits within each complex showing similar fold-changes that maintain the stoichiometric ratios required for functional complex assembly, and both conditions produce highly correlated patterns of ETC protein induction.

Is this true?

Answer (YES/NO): YES